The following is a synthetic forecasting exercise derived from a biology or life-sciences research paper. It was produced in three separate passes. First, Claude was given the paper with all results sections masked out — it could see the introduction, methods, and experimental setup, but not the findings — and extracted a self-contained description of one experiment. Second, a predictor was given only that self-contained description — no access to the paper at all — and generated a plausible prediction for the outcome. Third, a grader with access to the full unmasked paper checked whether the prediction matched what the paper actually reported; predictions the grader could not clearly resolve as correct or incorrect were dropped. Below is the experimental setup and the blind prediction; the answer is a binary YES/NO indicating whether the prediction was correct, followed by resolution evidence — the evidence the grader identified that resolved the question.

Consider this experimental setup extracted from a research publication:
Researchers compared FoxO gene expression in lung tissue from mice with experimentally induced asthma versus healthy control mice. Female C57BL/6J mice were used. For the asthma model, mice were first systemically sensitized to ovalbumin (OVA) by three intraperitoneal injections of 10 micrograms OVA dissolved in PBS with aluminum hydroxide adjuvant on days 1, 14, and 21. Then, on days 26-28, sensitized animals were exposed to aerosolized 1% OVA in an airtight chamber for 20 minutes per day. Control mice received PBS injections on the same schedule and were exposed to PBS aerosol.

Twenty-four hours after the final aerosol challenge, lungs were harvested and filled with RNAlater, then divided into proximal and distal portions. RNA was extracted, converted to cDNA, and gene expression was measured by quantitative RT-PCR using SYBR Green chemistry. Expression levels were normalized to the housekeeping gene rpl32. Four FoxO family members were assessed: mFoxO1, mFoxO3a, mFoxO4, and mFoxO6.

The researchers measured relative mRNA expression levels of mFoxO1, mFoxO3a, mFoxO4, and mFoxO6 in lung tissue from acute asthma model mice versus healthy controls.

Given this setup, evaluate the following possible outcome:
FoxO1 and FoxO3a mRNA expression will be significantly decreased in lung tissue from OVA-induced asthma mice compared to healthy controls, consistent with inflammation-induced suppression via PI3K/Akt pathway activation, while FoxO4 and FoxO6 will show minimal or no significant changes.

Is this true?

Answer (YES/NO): NO